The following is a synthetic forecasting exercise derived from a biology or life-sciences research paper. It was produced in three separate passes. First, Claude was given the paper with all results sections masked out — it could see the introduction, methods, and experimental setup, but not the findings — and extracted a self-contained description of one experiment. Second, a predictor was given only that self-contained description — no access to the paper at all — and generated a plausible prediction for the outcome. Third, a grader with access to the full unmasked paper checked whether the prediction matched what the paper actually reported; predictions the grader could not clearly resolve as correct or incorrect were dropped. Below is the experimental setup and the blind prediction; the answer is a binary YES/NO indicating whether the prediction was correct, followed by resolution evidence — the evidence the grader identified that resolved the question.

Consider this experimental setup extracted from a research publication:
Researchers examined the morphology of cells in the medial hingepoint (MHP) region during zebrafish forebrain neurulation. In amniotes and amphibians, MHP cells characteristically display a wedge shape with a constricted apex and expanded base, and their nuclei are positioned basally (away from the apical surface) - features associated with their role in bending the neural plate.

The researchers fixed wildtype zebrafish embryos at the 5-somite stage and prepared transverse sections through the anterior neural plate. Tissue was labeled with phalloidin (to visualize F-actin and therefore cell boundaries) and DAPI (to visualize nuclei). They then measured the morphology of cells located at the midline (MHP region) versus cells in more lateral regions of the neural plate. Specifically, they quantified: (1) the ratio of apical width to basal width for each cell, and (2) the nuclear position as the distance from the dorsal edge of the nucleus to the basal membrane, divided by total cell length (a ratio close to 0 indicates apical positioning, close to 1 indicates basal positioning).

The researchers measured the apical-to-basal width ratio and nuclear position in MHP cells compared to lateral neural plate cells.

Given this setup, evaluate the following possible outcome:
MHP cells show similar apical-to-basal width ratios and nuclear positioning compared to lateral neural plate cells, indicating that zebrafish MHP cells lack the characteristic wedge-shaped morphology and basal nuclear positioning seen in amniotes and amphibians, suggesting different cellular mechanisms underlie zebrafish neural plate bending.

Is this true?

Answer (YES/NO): NO